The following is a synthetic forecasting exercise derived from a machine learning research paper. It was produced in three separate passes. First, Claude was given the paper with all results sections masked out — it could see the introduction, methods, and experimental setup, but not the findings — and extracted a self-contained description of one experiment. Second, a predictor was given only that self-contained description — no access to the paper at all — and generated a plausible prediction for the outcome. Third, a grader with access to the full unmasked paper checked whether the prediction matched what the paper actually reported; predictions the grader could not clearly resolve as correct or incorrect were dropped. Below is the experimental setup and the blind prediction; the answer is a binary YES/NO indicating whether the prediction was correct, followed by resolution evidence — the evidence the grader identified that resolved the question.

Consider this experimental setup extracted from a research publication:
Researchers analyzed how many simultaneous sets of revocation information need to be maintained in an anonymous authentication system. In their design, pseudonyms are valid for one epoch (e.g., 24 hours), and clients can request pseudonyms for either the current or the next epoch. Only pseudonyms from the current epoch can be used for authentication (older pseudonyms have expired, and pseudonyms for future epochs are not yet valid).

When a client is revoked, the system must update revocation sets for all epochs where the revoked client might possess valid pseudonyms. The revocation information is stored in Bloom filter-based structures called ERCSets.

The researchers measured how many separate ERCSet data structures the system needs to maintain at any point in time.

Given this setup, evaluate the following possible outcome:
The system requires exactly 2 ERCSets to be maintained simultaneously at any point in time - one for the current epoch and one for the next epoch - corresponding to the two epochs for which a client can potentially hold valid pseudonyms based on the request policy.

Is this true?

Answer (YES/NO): YES